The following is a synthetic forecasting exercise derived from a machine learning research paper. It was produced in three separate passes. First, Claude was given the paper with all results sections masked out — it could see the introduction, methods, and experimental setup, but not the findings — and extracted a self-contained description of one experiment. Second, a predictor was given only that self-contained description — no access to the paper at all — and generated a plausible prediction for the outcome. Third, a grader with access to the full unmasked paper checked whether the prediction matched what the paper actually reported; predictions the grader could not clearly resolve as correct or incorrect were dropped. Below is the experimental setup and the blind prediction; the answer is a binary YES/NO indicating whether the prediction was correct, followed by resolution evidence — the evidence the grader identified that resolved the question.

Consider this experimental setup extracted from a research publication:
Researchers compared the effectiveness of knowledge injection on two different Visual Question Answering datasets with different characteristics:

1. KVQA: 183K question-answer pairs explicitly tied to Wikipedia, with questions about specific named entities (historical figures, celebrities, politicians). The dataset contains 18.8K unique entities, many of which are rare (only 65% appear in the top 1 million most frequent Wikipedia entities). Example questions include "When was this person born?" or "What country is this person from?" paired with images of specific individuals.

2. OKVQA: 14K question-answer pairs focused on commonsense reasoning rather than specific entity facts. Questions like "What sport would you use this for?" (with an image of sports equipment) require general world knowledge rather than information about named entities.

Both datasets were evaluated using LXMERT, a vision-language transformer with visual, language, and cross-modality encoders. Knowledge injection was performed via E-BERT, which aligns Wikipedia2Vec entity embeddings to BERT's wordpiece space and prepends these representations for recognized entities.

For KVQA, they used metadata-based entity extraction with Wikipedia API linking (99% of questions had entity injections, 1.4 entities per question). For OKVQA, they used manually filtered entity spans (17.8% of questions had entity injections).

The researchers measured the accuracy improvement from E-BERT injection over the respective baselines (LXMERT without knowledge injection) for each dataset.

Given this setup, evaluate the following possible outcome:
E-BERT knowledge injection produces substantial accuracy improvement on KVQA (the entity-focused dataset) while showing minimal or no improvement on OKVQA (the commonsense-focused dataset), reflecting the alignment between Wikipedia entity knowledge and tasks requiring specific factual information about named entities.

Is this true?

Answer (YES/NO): YES